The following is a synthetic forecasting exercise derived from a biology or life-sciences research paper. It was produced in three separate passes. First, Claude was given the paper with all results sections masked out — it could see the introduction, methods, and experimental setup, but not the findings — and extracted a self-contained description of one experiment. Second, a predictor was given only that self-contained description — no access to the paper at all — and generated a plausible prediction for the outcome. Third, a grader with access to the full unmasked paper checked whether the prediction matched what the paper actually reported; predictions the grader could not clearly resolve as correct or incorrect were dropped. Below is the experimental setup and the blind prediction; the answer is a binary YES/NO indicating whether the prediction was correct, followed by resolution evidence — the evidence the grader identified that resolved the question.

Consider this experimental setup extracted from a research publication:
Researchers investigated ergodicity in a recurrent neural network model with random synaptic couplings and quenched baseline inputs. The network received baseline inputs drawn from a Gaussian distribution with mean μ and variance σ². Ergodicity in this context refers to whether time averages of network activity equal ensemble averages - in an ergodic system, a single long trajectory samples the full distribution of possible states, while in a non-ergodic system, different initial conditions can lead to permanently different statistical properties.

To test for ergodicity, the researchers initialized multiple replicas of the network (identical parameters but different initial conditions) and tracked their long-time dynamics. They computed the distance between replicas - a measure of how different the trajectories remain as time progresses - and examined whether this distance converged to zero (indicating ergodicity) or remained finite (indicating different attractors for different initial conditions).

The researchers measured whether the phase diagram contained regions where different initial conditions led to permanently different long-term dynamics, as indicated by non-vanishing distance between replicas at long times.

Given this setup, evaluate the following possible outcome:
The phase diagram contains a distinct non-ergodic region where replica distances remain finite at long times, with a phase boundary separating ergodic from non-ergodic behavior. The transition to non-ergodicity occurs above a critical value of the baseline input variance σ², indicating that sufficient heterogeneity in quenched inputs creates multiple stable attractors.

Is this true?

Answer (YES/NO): NO